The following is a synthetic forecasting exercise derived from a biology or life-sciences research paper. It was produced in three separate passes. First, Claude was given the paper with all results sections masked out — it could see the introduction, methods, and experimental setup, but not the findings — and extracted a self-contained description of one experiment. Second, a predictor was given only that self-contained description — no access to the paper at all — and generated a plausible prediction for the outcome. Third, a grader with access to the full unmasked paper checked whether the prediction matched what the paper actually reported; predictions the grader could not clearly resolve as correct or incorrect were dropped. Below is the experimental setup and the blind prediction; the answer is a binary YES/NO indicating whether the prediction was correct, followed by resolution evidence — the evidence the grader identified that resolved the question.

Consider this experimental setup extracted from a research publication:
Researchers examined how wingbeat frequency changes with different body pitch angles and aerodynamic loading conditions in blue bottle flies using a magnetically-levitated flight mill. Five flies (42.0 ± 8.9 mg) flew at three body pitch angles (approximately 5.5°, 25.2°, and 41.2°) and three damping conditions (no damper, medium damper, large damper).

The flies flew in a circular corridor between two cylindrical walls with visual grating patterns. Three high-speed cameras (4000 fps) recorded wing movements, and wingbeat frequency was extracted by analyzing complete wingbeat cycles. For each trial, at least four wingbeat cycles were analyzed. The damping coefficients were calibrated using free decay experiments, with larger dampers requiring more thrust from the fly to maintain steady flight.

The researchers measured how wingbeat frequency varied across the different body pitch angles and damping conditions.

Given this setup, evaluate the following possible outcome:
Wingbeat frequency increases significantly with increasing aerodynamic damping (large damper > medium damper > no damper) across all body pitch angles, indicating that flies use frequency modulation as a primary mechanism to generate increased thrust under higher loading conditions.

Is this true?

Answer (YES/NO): NO